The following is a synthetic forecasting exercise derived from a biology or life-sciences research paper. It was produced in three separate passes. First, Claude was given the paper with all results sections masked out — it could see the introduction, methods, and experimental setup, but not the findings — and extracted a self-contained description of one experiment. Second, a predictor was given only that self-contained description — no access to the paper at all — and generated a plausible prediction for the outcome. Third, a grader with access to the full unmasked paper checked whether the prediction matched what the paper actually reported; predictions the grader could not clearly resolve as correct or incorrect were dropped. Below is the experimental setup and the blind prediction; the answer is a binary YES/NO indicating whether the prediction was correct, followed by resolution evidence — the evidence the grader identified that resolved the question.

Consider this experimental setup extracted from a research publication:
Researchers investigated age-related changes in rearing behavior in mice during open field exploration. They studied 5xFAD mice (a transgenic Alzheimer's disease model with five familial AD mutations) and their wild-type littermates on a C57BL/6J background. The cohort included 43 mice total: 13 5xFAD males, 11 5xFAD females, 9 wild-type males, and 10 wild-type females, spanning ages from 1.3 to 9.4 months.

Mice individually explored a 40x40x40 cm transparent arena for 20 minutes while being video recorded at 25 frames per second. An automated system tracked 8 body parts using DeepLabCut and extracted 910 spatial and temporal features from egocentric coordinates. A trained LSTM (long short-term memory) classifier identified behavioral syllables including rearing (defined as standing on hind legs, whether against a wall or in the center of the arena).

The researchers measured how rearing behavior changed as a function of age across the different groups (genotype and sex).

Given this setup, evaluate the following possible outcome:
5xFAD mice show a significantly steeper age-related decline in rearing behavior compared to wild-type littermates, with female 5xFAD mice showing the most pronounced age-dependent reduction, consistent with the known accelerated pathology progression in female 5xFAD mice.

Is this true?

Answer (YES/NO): NO